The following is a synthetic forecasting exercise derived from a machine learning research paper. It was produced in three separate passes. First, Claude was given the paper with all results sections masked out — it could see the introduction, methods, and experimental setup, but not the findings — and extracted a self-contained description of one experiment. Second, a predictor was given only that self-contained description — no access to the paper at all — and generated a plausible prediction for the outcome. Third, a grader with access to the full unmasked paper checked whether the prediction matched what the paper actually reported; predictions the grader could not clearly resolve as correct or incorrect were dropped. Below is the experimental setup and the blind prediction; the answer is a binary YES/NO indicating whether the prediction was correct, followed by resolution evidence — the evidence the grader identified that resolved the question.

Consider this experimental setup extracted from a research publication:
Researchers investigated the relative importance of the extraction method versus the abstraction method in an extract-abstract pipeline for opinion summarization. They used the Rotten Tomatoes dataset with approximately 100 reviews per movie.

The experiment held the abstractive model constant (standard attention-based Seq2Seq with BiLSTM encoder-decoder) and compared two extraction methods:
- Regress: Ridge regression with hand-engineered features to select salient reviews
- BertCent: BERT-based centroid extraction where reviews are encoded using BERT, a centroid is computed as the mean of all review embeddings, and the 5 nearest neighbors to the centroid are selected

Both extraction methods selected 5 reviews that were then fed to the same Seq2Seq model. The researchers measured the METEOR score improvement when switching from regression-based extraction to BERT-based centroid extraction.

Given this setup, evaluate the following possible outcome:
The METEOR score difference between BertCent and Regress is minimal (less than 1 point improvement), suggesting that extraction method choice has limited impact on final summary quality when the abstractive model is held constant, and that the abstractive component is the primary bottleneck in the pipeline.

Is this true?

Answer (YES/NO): YES